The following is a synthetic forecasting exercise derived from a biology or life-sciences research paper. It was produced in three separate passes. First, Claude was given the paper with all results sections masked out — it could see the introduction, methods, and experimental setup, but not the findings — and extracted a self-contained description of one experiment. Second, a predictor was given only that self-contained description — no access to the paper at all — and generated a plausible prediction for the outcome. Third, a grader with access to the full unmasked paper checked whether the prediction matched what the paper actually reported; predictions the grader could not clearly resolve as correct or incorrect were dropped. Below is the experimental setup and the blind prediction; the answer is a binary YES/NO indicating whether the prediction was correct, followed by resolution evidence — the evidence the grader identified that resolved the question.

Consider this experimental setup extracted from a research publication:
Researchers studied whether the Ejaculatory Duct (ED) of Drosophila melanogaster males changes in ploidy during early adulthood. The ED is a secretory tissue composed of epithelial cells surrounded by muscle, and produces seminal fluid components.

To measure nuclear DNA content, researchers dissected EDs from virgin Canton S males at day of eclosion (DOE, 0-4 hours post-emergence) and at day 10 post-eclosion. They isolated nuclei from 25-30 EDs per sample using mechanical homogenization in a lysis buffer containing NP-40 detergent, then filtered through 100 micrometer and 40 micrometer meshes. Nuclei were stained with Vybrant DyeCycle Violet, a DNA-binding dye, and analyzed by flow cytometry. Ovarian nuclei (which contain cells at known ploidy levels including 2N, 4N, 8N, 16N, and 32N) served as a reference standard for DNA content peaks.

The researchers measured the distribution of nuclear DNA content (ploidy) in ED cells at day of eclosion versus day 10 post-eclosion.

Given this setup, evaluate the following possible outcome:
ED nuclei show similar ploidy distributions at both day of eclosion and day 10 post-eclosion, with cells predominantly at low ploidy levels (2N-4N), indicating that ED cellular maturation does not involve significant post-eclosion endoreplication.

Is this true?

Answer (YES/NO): NO